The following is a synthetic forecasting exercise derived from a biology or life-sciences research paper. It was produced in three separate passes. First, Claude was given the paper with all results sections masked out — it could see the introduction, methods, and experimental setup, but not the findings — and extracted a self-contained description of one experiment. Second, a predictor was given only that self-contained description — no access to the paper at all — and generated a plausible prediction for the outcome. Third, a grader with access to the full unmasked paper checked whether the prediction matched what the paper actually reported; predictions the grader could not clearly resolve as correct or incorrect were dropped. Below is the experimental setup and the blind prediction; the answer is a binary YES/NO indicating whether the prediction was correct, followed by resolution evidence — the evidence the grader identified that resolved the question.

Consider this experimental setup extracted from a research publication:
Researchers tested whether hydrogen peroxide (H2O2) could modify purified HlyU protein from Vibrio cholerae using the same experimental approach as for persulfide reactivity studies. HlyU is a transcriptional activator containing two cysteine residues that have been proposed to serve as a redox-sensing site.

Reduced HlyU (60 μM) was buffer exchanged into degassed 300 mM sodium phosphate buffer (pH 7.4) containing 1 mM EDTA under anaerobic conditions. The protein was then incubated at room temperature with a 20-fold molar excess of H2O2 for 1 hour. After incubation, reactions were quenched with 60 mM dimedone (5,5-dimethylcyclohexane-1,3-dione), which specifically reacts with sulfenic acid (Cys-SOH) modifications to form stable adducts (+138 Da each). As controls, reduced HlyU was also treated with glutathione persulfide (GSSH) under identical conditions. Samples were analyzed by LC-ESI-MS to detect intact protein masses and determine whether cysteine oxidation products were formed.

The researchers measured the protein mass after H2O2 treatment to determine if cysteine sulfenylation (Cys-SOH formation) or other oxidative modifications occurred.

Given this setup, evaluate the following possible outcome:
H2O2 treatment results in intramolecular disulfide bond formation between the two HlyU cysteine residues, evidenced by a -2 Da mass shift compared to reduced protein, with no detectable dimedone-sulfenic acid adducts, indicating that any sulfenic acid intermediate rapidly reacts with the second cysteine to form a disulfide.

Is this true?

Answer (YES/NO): NO